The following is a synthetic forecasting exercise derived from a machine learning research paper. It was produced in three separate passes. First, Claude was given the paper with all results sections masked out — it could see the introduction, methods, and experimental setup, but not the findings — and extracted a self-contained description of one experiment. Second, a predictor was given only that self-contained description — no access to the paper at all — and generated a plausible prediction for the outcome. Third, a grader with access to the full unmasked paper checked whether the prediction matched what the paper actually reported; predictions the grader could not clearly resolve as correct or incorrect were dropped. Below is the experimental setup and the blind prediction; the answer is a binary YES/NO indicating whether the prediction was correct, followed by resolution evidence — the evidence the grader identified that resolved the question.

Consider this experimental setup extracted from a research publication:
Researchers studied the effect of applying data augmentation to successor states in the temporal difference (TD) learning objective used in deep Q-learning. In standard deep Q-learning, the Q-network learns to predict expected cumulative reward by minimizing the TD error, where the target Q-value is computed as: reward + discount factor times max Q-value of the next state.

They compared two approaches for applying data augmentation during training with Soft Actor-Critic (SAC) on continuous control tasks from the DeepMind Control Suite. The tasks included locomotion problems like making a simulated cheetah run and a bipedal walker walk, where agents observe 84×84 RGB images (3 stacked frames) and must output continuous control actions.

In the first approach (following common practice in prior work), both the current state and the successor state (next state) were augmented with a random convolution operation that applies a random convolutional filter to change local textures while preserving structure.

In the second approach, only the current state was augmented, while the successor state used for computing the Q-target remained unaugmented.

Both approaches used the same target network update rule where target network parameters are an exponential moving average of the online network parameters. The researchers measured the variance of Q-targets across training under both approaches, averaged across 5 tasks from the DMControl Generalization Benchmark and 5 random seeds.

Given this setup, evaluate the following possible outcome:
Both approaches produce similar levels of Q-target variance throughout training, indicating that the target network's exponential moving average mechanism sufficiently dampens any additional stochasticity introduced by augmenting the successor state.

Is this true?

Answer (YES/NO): NO